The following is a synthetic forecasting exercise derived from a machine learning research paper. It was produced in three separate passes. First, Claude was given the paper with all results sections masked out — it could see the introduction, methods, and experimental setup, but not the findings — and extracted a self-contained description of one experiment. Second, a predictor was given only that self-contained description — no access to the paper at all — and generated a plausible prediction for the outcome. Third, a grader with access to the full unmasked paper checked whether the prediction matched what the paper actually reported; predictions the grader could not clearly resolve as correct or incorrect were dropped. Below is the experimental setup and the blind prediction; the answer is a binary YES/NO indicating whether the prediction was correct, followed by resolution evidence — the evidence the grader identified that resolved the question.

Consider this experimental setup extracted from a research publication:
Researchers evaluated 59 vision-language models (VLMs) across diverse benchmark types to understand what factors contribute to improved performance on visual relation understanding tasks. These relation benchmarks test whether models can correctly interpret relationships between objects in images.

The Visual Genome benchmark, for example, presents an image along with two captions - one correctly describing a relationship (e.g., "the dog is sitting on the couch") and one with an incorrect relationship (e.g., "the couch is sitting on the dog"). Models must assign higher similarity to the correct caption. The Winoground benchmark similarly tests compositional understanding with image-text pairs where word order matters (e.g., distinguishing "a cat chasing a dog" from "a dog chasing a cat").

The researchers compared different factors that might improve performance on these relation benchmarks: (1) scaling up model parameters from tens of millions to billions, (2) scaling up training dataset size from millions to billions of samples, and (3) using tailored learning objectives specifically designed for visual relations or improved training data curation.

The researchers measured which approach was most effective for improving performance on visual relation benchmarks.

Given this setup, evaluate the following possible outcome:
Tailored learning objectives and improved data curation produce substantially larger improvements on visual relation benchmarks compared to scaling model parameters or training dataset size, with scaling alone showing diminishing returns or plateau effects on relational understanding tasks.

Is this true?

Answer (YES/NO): YES